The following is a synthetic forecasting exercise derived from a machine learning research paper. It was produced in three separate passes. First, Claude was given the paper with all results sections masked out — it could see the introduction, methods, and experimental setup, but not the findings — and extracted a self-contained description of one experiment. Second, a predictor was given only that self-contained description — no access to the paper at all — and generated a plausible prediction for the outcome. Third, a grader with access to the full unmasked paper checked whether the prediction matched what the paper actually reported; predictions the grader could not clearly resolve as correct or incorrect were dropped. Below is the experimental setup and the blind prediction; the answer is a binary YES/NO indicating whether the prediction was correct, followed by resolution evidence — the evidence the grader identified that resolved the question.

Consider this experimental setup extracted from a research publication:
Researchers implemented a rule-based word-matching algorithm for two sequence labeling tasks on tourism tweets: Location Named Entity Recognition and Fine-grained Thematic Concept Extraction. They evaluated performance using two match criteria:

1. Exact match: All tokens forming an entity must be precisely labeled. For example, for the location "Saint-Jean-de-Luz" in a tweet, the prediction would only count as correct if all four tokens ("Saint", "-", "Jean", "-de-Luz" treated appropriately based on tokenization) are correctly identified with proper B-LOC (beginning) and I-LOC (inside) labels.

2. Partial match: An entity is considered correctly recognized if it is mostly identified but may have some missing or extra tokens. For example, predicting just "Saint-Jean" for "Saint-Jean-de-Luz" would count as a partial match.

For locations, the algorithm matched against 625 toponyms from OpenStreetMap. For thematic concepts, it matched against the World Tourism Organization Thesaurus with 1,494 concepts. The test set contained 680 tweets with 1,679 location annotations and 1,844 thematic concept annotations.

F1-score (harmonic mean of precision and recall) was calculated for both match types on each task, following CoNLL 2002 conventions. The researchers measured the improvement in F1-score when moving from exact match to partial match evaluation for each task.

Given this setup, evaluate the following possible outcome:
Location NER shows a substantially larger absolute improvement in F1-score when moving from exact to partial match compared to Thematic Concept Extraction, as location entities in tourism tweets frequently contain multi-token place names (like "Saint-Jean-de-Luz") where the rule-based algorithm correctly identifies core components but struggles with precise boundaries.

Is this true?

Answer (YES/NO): YES